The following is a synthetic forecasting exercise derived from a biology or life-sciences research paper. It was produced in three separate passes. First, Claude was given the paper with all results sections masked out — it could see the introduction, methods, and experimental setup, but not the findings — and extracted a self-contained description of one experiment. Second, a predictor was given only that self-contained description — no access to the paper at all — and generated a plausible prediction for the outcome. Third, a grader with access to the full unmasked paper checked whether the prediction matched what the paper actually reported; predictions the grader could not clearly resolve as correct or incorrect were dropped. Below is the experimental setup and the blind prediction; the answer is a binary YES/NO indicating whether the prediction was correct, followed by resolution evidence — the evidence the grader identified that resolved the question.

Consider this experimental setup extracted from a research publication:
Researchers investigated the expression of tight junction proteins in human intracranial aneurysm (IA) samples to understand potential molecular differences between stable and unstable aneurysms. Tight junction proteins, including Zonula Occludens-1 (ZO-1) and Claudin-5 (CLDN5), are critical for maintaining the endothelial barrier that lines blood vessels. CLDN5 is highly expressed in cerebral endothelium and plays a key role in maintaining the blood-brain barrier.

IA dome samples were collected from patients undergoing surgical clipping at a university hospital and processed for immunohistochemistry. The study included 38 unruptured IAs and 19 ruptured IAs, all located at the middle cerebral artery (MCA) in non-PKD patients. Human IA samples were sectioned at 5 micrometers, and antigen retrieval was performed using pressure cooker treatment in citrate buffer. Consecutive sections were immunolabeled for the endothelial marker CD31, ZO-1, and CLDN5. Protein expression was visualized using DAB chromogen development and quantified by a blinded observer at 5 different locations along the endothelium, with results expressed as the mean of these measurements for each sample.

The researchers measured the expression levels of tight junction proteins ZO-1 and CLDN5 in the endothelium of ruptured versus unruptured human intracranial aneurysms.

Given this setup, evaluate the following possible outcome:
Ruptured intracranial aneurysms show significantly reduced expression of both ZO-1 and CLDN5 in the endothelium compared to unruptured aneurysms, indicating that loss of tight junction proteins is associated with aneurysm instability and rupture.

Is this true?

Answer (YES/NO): YES